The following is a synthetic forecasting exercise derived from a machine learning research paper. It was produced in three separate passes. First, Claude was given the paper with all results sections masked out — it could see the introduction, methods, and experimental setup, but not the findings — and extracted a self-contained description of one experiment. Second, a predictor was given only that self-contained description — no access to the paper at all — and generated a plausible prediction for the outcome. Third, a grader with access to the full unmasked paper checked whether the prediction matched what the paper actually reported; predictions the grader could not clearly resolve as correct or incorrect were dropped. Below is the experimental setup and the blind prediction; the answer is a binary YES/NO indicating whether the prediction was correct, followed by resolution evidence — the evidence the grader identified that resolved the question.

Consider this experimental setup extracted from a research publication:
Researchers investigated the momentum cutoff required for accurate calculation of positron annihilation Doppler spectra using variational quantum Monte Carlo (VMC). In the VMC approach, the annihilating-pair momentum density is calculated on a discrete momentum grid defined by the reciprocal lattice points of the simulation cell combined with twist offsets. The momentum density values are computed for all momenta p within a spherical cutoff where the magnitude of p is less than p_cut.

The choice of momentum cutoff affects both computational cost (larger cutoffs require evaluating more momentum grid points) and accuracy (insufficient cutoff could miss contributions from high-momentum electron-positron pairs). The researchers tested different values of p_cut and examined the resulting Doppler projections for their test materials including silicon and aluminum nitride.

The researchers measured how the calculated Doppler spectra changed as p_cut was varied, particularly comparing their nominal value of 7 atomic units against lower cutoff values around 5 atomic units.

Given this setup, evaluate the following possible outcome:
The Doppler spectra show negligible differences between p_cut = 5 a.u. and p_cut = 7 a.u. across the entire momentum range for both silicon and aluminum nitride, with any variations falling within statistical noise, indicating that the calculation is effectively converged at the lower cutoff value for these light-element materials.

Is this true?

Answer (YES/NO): YES